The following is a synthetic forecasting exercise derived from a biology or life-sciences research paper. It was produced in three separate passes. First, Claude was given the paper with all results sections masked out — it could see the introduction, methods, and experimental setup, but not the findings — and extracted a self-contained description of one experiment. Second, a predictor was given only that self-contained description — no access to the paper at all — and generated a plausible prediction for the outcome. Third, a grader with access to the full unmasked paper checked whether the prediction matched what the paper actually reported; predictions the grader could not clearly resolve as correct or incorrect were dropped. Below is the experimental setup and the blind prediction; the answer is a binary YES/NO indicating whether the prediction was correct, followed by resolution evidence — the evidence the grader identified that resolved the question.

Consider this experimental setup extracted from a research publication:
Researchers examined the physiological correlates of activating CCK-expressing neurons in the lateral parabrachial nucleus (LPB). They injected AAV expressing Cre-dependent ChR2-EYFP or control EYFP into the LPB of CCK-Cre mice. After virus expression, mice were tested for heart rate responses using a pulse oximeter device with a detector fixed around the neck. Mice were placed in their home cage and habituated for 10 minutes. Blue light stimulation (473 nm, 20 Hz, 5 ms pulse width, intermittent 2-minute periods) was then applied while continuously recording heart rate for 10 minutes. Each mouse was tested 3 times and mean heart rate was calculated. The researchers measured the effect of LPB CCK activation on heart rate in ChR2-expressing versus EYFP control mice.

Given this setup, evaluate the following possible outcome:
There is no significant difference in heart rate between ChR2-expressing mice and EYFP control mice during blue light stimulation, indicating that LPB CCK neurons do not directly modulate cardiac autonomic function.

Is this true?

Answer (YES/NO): NO